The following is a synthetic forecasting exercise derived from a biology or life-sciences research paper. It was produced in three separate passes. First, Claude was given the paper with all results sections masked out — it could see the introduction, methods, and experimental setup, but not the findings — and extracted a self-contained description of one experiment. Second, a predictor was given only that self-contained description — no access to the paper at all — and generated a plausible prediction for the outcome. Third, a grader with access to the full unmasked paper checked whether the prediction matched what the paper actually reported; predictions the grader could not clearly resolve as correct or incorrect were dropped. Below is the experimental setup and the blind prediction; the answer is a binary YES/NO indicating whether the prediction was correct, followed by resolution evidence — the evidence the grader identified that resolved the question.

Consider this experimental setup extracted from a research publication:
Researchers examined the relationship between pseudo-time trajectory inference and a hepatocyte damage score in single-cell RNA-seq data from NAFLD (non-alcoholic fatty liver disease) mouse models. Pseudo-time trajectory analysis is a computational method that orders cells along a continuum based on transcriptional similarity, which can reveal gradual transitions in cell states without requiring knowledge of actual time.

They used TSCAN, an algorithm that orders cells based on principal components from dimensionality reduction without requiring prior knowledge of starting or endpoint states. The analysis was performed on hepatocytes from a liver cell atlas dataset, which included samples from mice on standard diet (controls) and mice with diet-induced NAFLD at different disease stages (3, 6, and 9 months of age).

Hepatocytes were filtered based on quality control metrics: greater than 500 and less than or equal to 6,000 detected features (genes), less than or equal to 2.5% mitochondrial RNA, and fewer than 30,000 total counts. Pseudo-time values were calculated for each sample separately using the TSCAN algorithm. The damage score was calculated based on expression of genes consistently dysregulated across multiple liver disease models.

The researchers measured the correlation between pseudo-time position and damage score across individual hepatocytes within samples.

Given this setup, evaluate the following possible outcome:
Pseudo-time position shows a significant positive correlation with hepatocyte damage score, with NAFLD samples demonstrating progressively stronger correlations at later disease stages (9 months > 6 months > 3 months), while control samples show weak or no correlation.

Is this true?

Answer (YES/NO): NO